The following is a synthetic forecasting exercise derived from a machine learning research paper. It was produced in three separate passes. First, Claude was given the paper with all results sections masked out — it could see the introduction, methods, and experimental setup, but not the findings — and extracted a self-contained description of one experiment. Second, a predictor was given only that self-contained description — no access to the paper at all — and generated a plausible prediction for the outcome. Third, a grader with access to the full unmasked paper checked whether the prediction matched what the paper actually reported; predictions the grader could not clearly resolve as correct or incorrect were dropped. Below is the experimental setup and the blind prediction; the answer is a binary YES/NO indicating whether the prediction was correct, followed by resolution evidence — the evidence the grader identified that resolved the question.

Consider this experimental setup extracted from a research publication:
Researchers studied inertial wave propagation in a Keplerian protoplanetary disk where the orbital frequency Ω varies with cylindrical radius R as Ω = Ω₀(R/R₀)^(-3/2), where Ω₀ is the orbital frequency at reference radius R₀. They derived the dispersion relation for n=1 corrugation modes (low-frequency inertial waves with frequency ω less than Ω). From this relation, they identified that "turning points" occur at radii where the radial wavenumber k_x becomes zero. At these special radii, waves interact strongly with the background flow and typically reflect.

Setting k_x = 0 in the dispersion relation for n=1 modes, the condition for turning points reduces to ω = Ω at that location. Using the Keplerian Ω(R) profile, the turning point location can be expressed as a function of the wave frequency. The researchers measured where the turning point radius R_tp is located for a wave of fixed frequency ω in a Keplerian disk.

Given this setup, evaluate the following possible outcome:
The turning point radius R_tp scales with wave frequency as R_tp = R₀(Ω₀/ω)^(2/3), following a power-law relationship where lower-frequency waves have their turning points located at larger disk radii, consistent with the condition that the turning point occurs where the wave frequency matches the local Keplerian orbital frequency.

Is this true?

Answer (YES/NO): YES